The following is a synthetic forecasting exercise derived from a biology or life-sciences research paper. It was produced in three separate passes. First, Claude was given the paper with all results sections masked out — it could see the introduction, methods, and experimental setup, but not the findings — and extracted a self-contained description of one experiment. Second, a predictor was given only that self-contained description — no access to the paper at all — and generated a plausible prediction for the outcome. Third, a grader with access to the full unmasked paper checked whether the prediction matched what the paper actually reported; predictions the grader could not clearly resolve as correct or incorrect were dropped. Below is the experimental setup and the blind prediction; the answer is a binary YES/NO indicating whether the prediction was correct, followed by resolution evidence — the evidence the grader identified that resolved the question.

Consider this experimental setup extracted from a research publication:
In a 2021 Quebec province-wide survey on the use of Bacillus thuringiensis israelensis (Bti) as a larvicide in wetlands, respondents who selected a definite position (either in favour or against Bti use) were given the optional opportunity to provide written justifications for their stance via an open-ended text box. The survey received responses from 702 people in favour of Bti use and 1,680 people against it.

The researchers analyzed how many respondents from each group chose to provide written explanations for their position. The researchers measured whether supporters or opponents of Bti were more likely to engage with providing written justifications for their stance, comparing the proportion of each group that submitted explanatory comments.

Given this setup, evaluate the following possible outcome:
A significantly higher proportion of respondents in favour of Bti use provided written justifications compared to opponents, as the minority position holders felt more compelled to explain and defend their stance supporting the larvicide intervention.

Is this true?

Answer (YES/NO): NO